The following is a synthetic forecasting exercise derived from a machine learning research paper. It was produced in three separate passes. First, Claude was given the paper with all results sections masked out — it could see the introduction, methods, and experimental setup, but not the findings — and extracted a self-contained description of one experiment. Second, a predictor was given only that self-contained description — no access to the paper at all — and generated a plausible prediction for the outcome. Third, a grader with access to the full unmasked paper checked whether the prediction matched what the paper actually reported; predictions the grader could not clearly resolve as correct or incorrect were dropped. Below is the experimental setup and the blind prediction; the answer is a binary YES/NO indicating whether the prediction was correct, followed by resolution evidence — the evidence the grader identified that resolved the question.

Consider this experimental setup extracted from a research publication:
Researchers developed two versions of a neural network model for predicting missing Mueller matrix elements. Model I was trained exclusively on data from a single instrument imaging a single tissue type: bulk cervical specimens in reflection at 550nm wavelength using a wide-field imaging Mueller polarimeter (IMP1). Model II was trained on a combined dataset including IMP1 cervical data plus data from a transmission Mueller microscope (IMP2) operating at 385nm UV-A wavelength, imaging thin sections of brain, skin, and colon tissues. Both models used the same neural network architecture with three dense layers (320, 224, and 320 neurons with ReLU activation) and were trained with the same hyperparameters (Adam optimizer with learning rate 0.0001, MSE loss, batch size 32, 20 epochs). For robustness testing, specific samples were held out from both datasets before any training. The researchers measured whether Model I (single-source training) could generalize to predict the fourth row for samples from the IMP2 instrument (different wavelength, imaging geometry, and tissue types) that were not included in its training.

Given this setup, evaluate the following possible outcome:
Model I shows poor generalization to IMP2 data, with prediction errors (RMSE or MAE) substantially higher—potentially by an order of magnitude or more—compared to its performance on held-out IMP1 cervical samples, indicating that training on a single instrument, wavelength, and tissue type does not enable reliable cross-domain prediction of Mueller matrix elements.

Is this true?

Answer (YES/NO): NO